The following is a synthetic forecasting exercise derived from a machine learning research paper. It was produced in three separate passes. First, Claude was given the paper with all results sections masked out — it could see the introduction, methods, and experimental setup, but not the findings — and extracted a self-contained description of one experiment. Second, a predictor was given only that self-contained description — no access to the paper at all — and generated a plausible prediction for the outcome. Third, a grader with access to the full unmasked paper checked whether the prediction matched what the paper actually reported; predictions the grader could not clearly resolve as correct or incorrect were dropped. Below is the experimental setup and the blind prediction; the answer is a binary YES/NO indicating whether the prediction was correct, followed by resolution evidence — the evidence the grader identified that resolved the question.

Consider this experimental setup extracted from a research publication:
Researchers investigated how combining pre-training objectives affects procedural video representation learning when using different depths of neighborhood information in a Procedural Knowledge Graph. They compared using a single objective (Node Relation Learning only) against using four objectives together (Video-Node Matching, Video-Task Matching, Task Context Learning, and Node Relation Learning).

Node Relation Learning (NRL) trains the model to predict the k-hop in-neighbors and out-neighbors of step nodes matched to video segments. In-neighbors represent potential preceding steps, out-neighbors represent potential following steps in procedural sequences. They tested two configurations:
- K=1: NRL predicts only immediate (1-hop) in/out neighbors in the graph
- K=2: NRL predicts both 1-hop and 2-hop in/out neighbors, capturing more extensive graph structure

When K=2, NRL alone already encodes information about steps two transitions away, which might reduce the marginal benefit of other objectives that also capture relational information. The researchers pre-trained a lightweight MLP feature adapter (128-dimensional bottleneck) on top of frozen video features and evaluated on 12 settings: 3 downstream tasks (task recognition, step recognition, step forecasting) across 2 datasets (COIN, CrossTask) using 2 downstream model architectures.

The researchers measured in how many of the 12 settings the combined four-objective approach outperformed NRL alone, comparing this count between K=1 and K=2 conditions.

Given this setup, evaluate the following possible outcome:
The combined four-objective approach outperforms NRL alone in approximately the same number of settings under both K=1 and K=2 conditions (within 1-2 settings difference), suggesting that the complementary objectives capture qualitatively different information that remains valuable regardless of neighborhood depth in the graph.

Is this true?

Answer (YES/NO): YES